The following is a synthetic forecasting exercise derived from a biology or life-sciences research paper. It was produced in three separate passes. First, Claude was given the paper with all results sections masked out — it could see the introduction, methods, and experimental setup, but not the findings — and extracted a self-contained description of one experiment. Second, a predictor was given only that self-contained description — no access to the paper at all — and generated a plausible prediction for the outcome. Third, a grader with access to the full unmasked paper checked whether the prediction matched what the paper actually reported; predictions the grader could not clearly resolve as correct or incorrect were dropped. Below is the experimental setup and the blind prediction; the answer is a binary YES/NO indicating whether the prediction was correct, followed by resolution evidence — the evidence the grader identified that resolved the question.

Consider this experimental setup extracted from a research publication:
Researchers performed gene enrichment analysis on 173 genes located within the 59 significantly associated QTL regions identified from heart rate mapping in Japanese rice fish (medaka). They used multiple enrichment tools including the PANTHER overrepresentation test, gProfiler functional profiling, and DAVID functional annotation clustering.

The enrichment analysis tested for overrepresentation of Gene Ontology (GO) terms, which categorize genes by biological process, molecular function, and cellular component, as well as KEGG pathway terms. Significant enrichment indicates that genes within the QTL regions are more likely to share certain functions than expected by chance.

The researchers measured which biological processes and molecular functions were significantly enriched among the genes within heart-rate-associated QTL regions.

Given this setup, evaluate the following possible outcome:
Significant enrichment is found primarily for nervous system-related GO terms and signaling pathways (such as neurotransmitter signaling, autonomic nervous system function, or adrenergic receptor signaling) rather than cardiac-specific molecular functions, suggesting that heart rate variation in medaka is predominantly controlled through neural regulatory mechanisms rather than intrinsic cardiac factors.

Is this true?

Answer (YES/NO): NO